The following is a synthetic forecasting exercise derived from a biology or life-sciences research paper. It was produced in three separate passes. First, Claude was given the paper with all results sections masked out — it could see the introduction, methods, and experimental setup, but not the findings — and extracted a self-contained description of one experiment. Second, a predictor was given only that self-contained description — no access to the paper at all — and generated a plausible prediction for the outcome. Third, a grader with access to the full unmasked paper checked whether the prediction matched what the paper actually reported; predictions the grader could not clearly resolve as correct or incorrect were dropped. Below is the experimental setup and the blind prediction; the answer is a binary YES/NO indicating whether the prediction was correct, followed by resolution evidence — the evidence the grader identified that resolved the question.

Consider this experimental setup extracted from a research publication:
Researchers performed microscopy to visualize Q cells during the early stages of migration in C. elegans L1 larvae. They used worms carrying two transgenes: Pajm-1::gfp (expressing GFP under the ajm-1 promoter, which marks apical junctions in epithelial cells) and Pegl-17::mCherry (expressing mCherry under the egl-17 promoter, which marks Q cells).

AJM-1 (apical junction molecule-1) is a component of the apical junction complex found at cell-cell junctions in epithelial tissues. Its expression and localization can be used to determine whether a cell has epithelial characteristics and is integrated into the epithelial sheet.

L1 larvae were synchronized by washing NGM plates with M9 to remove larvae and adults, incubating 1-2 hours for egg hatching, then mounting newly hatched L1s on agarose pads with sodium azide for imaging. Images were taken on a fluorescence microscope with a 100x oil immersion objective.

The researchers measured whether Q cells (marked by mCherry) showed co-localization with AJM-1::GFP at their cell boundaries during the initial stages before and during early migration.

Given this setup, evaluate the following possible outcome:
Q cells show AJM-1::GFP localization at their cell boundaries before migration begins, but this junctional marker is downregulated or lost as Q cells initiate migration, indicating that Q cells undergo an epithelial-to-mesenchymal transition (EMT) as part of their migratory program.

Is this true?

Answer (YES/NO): YES